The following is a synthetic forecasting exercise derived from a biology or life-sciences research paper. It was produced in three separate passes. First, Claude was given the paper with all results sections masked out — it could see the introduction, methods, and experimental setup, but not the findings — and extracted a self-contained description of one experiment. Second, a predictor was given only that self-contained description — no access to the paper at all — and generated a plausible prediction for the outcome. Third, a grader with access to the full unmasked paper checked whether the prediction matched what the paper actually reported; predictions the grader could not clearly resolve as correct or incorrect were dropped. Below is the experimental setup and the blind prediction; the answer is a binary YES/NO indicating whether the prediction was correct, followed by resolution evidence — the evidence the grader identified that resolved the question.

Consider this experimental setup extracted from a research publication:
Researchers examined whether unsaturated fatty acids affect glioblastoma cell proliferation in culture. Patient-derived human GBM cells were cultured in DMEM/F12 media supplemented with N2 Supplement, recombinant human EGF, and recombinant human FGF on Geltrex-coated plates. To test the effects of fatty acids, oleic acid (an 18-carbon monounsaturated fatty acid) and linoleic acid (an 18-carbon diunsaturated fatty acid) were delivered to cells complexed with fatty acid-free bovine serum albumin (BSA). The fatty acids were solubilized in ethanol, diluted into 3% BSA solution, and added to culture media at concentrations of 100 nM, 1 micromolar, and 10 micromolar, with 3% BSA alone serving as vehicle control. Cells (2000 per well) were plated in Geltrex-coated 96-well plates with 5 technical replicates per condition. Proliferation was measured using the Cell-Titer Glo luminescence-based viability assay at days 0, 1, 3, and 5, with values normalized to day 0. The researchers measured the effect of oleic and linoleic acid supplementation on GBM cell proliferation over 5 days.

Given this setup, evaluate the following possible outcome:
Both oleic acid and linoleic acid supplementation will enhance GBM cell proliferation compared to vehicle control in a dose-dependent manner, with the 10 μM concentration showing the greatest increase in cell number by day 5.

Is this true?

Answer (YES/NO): NO